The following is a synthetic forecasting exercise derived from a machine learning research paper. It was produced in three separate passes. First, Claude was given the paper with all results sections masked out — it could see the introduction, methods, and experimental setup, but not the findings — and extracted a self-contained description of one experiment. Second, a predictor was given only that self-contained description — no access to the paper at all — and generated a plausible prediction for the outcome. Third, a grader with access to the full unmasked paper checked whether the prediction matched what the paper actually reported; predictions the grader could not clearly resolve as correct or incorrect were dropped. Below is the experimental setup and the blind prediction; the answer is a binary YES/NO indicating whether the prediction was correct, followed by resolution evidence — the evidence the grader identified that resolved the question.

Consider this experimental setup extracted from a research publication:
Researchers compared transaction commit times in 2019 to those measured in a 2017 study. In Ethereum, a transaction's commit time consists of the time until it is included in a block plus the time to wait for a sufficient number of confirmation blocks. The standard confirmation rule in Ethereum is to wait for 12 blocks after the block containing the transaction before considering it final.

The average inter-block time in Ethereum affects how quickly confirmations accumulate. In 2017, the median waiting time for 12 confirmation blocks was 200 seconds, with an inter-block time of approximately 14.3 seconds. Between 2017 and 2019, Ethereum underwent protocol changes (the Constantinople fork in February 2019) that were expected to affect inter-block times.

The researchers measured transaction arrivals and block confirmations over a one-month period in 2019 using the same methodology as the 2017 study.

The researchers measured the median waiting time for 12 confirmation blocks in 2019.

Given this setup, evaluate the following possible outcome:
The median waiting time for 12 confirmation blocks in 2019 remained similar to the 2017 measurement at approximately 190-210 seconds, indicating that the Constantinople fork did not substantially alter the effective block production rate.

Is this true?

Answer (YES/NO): NO